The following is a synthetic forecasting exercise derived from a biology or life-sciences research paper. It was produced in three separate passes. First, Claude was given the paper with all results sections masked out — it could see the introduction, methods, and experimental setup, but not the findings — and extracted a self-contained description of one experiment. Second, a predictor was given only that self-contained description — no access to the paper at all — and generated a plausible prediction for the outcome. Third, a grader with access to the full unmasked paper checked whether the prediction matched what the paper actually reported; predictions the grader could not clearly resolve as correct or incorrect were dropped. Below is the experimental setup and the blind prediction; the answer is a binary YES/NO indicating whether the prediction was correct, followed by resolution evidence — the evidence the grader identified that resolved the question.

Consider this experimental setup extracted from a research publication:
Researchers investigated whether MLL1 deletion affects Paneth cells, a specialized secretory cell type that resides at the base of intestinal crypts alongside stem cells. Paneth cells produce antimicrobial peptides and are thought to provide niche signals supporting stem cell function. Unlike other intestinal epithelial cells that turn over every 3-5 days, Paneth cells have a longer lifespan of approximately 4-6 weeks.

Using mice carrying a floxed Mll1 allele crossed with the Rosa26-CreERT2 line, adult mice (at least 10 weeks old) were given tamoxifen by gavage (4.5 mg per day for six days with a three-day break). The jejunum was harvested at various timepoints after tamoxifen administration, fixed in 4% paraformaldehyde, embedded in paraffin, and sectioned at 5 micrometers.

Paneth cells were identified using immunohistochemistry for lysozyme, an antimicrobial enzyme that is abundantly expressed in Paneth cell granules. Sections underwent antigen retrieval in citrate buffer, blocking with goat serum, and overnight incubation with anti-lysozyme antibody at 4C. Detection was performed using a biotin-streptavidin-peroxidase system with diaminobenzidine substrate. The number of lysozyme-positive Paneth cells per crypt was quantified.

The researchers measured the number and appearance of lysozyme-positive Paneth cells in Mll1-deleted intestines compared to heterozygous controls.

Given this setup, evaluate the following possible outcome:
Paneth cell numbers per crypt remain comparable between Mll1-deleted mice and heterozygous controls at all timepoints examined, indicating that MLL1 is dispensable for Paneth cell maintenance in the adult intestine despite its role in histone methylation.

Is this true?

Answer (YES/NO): YES